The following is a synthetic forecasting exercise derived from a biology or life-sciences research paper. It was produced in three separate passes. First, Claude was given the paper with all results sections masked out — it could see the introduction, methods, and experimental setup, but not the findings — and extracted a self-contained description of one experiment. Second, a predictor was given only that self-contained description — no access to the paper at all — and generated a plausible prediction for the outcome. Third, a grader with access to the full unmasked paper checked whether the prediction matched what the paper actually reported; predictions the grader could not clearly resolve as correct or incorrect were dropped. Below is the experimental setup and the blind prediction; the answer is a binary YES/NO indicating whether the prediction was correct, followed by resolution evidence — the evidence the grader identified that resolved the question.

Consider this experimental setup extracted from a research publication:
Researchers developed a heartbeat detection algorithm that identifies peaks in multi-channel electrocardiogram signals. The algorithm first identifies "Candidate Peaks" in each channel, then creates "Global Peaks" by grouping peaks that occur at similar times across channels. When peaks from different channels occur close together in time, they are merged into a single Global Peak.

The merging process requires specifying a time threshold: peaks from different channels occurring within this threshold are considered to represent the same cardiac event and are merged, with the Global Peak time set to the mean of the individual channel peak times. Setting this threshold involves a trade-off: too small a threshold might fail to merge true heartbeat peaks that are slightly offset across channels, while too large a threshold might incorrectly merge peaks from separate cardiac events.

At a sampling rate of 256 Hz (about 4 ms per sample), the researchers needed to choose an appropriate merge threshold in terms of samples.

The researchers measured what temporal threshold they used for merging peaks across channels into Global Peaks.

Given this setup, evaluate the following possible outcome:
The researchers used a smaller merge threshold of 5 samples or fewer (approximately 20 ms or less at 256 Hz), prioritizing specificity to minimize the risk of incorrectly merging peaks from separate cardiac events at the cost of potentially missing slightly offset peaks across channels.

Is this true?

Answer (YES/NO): NO